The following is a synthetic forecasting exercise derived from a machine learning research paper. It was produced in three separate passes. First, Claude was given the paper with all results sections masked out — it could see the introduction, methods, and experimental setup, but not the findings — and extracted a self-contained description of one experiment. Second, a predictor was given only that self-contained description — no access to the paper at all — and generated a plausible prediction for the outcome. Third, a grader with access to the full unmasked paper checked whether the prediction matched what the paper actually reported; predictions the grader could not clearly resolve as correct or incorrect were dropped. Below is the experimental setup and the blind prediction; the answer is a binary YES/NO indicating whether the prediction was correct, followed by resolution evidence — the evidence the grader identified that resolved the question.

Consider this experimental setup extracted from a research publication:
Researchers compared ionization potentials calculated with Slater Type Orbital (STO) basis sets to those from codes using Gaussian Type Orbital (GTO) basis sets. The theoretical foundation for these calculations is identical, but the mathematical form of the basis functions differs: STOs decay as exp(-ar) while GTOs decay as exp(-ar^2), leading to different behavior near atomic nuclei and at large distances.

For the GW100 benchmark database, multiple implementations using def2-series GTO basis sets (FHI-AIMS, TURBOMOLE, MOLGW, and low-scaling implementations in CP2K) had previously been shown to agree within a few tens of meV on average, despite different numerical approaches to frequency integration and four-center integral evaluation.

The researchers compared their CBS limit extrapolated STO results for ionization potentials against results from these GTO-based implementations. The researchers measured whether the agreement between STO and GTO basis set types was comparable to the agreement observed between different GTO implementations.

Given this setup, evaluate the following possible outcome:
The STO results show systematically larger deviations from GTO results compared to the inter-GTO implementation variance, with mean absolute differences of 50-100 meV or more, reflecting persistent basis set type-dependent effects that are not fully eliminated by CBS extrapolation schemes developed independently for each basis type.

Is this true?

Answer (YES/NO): YES